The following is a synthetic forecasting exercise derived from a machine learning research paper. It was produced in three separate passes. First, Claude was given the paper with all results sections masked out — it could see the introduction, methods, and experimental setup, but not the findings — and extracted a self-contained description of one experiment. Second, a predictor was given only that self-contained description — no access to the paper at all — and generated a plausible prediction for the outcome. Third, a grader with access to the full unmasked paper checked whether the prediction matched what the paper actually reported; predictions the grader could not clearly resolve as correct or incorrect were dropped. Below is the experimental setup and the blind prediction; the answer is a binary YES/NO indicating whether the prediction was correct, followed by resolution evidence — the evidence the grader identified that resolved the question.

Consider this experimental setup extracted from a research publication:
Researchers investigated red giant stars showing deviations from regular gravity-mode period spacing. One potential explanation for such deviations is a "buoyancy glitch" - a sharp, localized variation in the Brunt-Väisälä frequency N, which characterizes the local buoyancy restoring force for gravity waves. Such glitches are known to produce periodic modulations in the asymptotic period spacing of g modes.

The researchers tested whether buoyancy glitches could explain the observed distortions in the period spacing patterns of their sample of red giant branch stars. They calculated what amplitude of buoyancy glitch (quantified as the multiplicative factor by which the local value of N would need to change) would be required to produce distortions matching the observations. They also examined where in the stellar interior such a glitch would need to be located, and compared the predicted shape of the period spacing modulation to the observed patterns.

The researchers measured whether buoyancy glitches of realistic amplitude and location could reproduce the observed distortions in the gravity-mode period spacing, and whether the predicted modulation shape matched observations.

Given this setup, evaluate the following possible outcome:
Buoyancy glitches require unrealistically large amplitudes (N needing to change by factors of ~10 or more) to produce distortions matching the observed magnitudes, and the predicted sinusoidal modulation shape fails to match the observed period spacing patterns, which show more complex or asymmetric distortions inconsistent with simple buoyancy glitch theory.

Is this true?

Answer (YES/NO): NO